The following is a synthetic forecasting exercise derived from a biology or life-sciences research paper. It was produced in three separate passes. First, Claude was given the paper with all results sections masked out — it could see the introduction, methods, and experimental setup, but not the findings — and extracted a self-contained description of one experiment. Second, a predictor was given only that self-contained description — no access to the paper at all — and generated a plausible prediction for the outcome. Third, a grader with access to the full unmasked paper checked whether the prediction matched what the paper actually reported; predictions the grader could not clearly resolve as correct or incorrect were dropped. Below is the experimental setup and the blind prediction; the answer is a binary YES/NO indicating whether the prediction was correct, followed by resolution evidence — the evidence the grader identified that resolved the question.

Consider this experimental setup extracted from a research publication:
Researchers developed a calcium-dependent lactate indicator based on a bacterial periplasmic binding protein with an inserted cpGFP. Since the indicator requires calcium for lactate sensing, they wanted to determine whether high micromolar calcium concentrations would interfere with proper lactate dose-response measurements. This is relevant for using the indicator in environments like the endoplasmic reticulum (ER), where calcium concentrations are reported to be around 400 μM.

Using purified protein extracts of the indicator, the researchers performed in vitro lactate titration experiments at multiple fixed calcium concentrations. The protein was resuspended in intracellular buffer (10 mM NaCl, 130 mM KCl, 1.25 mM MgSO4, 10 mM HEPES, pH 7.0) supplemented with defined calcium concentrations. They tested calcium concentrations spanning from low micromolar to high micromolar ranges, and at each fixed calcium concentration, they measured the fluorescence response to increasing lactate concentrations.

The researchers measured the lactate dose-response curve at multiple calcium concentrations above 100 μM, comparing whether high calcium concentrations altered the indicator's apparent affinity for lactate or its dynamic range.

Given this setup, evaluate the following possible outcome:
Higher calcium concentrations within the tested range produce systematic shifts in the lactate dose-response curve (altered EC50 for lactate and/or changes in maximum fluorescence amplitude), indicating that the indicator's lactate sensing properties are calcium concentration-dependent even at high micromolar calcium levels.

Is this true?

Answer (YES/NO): NO